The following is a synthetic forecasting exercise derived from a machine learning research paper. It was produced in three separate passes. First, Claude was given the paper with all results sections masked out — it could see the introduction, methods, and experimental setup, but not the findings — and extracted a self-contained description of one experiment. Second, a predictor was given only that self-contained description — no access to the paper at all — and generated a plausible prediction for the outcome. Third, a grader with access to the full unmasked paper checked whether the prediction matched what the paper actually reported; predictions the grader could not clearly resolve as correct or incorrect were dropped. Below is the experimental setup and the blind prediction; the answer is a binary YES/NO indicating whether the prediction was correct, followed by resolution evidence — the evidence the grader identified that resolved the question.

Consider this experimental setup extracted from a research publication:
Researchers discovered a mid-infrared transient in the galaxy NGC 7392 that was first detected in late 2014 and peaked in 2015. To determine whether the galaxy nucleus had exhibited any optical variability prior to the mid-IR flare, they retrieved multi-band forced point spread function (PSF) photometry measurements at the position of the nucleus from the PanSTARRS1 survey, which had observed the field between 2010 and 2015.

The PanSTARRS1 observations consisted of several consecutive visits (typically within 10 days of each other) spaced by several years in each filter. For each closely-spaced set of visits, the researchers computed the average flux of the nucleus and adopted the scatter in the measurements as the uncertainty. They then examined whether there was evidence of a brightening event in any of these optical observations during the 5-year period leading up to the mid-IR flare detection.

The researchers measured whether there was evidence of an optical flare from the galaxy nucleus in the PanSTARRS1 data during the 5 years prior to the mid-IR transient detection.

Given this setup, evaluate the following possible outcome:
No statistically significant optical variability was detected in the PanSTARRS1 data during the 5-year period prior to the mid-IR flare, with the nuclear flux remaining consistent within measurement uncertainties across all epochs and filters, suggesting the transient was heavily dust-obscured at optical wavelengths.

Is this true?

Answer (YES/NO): YES